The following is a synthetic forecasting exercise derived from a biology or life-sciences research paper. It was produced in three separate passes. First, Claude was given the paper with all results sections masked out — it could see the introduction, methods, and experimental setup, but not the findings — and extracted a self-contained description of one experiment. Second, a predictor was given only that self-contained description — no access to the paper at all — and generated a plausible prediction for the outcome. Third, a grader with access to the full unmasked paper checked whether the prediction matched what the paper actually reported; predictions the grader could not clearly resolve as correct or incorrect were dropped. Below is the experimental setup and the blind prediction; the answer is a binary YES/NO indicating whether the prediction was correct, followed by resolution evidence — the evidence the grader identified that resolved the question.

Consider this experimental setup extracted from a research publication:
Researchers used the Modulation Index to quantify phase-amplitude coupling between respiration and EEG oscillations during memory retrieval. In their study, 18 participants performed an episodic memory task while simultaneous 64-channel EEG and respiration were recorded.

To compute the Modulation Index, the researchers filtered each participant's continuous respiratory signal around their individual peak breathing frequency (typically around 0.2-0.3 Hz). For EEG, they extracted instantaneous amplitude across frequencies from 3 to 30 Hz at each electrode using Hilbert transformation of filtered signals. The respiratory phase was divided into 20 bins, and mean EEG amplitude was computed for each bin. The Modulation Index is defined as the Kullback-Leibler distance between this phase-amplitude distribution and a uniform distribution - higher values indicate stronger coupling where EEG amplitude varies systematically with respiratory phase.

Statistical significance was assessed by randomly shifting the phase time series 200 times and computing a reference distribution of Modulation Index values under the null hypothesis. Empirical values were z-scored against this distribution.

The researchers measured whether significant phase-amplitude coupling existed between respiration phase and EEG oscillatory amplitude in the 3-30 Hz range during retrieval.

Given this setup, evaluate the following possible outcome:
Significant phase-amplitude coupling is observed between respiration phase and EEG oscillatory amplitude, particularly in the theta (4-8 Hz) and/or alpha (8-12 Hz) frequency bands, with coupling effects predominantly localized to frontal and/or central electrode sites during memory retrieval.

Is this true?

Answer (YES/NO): NO